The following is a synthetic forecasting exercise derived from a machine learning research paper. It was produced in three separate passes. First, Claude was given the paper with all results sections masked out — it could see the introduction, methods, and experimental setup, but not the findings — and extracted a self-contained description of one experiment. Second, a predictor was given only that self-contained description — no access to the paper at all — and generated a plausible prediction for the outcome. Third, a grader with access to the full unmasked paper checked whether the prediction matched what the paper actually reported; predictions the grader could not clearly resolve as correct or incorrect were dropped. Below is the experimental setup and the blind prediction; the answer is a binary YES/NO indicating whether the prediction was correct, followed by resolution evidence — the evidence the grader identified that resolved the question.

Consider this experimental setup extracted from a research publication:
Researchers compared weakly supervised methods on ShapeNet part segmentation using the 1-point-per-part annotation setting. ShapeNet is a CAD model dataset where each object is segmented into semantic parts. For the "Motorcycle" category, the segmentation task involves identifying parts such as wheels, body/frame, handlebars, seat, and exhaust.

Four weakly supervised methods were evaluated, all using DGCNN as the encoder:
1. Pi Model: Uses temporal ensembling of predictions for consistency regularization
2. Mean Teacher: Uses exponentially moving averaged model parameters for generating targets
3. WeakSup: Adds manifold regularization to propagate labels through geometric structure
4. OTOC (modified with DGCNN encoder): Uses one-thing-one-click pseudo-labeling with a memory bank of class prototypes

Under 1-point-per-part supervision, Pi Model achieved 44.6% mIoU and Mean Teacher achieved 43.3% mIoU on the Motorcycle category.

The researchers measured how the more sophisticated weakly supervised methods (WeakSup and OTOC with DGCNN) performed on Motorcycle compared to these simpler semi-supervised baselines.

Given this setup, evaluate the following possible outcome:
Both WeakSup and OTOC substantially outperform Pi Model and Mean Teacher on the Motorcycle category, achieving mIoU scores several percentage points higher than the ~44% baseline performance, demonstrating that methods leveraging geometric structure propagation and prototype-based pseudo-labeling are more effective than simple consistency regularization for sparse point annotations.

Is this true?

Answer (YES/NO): YES